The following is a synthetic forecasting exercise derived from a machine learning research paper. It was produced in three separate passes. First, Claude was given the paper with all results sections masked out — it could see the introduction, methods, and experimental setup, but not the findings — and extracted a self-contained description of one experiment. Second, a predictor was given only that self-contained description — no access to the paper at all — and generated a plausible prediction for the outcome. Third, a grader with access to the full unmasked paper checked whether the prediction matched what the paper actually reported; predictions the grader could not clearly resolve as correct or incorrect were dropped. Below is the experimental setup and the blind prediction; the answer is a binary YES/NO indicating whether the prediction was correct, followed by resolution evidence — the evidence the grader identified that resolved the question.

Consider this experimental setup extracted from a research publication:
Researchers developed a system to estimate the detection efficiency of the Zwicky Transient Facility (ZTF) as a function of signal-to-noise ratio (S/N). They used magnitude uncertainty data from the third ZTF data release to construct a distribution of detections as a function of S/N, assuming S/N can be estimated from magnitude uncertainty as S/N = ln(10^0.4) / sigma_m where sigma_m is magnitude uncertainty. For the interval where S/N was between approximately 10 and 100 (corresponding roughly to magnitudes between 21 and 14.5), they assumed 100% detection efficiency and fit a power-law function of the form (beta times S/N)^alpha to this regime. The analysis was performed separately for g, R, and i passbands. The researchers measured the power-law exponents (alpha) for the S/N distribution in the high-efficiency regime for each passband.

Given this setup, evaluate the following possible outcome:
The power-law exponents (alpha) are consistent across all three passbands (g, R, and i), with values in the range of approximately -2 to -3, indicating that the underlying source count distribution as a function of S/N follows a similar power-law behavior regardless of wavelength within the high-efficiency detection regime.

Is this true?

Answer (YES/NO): NO